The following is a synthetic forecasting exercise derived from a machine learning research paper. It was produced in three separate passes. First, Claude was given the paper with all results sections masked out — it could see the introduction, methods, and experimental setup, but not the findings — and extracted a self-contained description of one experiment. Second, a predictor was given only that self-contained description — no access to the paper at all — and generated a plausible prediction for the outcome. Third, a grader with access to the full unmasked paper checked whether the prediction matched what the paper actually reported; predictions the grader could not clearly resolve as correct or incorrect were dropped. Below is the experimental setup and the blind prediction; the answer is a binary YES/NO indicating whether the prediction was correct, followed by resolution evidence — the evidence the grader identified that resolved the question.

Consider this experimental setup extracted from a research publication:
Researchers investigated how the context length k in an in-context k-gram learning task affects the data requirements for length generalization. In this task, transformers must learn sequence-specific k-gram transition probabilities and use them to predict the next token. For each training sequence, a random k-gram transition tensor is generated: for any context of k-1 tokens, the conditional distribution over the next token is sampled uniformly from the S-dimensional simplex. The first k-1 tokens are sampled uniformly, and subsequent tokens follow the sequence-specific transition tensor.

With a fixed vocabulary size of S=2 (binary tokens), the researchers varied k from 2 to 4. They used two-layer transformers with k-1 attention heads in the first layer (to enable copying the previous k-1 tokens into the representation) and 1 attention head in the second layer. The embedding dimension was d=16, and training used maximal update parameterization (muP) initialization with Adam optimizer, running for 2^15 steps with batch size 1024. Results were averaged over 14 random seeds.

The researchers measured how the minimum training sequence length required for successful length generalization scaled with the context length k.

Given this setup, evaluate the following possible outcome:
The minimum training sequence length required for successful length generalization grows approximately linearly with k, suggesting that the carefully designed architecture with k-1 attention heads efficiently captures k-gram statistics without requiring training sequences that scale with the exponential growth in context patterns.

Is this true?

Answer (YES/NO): NO